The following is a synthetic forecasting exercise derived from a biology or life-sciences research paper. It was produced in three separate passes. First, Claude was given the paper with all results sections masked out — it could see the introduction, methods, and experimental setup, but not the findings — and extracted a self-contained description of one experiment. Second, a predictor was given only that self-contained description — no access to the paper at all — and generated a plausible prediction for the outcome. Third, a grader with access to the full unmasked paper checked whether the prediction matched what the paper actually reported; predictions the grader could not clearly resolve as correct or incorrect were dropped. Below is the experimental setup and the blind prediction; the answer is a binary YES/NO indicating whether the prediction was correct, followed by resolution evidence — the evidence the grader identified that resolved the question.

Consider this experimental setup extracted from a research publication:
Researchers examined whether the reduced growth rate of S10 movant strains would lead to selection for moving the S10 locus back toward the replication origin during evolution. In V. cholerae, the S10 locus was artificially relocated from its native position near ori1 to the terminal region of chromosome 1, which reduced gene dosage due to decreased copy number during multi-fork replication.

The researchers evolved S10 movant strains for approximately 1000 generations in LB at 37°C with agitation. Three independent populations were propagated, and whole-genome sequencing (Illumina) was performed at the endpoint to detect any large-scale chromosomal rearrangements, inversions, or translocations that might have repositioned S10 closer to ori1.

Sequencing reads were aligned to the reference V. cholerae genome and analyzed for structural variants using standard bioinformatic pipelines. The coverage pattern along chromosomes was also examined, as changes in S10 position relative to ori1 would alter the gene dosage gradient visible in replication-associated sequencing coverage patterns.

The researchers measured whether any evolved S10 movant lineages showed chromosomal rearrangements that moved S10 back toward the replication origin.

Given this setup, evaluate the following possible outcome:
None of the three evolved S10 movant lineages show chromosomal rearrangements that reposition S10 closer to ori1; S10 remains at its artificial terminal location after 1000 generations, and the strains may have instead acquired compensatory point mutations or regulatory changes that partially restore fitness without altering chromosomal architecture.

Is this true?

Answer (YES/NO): YES